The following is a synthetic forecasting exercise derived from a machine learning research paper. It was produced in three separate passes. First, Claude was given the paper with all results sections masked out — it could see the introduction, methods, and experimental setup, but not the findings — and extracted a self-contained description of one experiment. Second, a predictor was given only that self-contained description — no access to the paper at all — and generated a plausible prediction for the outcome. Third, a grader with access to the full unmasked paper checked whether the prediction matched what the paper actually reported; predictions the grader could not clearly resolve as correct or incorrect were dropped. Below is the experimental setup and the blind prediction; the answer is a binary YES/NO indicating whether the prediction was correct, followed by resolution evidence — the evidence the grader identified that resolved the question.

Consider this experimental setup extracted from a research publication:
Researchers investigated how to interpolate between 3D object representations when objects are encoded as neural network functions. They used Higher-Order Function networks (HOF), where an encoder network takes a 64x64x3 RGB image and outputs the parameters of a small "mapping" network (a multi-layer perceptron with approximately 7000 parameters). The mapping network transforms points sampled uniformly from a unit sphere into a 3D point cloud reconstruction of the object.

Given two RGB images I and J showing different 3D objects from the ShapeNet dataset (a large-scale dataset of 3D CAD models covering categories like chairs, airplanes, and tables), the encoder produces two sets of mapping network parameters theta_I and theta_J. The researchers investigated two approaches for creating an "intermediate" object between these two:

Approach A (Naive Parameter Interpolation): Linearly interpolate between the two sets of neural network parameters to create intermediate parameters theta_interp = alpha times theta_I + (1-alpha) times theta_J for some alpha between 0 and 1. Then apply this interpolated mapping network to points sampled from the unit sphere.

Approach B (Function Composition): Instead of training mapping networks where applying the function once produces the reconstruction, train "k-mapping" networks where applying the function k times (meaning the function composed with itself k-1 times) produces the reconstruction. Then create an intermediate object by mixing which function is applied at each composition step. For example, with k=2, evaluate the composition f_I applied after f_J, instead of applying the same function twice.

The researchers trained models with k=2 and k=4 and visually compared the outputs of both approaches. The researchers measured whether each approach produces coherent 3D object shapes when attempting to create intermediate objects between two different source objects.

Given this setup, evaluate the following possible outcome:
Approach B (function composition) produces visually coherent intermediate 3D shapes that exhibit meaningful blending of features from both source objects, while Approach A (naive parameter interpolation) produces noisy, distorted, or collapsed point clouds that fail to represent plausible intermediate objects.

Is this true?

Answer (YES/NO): YES